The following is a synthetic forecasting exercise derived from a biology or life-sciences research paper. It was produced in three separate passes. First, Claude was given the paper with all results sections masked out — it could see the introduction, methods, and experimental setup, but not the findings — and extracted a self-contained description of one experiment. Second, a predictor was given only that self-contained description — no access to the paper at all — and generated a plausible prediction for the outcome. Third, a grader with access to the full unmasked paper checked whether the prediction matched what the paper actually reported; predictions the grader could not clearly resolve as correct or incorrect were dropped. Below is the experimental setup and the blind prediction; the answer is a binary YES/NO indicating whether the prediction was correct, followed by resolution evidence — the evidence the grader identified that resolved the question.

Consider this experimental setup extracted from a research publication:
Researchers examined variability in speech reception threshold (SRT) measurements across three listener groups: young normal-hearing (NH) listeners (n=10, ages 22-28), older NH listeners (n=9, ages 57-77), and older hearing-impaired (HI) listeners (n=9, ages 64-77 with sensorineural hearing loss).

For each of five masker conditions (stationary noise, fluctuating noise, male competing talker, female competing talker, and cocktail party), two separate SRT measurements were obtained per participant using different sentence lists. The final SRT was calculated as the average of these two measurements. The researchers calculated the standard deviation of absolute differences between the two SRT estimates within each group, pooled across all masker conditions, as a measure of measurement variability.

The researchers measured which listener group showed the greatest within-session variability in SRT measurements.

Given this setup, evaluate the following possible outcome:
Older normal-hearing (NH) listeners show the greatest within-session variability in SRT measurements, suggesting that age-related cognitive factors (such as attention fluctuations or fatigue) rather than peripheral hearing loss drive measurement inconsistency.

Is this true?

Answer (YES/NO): NO